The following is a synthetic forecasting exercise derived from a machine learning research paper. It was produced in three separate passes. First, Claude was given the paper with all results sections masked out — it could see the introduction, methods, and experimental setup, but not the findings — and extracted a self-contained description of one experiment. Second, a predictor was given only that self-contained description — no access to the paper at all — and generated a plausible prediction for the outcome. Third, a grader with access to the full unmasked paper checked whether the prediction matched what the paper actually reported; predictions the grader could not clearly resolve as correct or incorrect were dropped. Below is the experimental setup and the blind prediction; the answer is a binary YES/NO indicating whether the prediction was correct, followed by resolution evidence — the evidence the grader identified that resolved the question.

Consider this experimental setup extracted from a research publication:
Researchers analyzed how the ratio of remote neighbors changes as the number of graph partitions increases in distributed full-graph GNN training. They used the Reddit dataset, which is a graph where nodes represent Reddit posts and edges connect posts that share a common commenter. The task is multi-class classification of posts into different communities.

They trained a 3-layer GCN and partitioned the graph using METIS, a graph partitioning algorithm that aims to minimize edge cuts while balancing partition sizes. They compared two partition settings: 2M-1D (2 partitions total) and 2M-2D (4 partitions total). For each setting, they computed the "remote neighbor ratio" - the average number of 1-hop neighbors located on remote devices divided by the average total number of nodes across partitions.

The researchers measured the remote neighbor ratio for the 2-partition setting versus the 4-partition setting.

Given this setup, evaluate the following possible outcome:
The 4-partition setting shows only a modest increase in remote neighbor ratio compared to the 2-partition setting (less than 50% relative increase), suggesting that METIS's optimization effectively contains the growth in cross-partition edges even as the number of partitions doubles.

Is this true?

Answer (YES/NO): NO